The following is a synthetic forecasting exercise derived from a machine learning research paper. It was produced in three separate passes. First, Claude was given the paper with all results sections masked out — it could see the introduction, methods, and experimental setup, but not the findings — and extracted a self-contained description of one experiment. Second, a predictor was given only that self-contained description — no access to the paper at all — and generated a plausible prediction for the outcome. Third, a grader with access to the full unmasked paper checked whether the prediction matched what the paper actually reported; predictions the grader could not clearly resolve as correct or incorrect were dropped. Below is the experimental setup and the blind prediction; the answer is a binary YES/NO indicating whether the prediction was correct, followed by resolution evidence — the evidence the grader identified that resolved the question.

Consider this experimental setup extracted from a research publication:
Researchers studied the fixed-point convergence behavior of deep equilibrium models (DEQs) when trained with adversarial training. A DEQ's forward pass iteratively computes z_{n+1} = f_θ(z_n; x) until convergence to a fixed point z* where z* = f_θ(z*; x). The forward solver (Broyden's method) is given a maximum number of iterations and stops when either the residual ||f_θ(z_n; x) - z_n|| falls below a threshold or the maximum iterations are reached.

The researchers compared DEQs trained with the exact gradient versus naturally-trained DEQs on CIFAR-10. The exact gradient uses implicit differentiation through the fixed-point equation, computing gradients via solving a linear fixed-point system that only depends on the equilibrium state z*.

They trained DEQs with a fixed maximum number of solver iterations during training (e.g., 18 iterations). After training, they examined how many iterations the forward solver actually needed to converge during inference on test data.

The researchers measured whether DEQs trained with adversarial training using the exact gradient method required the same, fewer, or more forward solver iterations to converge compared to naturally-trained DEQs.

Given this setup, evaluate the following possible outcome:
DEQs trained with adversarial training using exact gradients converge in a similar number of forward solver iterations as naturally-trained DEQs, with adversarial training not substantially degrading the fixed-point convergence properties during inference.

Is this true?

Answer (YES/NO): NO